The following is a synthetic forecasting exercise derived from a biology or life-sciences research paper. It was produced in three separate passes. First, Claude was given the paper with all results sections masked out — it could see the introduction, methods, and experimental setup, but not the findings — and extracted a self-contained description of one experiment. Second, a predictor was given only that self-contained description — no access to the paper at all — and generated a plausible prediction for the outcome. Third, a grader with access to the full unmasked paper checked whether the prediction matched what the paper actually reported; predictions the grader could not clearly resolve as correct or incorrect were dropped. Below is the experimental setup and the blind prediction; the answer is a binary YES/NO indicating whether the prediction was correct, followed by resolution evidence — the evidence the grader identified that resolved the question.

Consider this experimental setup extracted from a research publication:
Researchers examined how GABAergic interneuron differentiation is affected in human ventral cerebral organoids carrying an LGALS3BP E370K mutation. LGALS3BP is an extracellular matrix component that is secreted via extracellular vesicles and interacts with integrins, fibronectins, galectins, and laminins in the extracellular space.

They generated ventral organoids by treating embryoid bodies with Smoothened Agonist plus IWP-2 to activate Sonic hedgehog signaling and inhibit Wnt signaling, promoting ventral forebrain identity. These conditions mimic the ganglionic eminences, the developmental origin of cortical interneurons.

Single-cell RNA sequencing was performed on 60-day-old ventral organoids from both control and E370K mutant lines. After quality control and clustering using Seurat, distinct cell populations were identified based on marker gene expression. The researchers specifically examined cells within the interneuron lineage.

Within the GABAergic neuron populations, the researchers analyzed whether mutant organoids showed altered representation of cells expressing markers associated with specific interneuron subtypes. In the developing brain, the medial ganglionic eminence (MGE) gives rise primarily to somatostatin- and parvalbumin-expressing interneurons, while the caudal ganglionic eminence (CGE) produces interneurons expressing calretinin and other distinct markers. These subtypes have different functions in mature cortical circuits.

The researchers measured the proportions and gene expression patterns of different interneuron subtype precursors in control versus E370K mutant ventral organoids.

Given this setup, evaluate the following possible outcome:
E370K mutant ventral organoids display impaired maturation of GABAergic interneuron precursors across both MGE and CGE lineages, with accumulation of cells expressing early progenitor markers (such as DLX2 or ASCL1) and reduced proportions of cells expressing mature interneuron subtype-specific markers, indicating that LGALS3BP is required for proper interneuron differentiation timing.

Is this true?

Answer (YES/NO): NO